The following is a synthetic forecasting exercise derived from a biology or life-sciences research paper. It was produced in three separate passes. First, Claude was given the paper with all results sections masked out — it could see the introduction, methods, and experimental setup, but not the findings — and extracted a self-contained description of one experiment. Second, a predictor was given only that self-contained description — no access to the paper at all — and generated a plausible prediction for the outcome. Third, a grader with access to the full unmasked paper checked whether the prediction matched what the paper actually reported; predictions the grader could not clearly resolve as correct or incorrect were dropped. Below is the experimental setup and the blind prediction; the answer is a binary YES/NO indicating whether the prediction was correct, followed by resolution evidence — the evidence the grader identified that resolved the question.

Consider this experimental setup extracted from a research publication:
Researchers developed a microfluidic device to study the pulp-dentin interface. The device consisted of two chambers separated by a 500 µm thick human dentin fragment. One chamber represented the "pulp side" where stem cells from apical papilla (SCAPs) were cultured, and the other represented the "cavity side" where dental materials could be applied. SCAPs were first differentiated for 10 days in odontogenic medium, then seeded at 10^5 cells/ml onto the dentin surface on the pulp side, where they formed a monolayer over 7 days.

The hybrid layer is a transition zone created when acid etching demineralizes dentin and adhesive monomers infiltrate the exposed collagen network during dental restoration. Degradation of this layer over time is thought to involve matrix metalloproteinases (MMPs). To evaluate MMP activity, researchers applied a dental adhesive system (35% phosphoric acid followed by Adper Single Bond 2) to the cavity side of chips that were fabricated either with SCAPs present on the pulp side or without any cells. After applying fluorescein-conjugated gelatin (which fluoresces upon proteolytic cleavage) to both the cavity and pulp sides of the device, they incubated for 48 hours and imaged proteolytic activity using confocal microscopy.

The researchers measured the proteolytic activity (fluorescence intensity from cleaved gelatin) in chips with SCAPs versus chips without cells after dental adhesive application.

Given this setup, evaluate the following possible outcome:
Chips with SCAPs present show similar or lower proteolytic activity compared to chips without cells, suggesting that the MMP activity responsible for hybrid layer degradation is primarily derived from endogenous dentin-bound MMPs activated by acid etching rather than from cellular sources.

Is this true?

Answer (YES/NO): NO